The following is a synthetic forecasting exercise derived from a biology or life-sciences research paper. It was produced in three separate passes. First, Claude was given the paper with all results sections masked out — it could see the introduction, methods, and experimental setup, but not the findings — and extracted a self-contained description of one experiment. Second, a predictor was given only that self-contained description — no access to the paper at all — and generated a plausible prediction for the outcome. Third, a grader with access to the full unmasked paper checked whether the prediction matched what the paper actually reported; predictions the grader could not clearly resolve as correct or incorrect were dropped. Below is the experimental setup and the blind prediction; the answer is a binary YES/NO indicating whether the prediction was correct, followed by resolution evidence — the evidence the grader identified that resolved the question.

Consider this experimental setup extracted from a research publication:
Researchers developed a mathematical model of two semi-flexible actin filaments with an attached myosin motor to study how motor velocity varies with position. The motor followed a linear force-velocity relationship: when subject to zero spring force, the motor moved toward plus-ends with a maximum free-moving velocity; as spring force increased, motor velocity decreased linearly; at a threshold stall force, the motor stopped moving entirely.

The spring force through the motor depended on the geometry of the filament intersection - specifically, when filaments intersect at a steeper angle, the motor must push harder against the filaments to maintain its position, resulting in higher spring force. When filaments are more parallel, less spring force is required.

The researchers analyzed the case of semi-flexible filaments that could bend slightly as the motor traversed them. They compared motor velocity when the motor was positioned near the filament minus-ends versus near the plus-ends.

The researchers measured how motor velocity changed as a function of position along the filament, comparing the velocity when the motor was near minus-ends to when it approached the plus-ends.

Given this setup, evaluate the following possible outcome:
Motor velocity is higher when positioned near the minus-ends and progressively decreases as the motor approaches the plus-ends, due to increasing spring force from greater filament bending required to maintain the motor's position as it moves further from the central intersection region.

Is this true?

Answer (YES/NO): NO